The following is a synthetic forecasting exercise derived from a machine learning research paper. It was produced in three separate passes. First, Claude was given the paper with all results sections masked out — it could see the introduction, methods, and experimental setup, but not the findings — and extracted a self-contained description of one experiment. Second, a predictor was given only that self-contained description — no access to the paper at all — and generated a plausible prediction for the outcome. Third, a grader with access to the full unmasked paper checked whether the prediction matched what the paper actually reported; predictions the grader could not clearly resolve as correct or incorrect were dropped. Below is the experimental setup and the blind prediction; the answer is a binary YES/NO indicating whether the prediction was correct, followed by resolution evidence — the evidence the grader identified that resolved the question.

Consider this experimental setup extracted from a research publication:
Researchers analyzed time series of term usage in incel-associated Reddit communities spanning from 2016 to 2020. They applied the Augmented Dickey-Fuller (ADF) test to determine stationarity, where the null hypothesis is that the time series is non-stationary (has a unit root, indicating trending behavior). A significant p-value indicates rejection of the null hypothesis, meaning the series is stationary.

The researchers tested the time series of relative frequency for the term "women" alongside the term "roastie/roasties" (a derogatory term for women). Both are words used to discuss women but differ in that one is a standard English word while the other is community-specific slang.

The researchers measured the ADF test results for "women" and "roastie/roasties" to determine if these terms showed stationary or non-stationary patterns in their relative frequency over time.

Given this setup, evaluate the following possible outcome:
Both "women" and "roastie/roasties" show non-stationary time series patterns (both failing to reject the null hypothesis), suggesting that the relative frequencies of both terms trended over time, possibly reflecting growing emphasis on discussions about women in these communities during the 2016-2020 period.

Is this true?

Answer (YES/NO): NO